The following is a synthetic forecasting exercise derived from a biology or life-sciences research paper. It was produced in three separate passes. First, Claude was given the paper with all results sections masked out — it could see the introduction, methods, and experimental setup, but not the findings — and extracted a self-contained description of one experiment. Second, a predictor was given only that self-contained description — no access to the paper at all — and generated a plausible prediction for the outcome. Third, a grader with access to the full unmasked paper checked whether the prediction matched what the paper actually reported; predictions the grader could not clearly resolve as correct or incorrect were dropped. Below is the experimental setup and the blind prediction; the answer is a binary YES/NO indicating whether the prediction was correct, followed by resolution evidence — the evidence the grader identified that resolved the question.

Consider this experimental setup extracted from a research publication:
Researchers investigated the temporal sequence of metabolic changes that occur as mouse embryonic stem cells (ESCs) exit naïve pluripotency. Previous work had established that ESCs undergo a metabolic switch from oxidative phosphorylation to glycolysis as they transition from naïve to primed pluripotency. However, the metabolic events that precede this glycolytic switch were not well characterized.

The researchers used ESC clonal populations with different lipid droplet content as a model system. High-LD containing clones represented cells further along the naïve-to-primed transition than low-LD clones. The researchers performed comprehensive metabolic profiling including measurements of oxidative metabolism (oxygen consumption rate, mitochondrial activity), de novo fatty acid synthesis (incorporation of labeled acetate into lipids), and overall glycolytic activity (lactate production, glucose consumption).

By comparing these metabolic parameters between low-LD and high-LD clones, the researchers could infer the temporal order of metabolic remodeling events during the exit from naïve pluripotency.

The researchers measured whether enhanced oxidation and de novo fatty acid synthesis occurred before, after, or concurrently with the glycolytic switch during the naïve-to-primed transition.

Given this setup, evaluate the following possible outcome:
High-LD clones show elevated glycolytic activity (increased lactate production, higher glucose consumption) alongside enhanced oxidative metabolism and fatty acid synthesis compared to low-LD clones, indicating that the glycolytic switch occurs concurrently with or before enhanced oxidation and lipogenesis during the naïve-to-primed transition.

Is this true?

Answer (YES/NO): NO